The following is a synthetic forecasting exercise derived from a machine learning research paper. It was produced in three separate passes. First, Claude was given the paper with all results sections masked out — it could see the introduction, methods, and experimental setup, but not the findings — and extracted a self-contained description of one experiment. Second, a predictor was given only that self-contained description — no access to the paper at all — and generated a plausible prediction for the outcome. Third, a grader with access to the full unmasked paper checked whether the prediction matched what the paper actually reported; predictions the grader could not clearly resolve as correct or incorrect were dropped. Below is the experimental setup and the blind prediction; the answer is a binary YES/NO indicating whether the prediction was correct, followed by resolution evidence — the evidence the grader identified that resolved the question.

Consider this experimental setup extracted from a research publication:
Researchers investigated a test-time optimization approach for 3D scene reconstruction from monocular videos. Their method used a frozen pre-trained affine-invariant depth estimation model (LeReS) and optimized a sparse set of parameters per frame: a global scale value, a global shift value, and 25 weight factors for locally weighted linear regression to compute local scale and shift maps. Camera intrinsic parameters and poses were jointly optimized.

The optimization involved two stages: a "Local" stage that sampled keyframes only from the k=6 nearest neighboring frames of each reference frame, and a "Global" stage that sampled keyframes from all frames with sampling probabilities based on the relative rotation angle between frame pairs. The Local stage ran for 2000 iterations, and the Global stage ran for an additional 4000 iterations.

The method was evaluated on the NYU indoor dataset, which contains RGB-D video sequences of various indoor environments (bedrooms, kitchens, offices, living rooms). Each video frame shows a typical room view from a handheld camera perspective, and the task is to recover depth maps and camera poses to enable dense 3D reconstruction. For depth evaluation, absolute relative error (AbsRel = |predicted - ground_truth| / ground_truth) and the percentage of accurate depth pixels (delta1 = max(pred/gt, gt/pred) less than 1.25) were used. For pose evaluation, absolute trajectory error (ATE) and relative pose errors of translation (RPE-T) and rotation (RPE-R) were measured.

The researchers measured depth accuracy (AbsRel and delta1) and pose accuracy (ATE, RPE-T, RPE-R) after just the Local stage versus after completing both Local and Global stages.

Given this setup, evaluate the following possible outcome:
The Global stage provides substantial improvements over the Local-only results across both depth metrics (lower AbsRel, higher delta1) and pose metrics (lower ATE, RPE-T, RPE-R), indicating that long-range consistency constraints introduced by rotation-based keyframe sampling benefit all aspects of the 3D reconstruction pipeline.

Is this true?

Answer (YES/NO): YES